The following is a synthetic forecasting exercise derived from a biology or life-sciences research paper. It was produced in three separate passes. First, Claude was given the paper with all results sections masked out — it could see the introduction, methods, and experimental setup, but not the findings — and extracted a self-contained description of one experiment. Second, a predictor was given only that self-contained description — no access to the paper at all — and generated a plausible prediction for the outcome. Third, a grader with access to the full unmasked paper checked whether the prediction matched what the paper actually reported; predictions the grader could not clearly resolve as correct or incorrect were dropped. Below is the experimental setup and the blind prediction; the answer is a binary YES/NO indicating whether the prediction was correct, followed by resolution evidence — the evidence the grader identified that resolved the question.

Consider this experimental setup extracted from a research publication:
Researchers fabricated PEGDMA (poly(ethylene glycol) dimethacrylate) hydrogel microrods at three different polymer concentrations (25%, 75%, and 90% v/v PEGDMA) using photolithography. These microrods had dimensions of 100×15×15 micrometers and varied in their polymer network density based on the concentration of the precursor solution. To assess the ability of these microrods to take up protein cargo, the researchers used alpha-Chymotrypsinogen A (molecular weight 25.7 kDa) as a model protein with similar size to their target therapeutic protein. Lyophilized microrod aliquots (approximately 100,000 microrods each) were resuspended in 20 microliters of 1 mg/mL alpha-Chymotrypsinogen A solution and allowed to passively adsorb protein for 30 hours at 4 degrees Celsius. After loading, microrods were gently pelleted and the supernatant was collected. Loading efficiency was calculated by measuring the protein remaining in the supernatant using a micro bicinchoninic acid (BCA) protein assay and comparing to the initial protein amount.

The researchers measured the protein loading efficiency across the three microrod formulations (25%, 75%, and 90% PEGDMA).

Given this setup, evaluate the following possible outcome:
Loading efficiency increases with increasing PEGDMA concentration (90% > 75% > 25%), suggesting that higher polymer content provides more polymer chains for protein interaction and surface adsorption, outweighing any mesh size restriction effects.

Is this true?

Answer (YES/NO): YES